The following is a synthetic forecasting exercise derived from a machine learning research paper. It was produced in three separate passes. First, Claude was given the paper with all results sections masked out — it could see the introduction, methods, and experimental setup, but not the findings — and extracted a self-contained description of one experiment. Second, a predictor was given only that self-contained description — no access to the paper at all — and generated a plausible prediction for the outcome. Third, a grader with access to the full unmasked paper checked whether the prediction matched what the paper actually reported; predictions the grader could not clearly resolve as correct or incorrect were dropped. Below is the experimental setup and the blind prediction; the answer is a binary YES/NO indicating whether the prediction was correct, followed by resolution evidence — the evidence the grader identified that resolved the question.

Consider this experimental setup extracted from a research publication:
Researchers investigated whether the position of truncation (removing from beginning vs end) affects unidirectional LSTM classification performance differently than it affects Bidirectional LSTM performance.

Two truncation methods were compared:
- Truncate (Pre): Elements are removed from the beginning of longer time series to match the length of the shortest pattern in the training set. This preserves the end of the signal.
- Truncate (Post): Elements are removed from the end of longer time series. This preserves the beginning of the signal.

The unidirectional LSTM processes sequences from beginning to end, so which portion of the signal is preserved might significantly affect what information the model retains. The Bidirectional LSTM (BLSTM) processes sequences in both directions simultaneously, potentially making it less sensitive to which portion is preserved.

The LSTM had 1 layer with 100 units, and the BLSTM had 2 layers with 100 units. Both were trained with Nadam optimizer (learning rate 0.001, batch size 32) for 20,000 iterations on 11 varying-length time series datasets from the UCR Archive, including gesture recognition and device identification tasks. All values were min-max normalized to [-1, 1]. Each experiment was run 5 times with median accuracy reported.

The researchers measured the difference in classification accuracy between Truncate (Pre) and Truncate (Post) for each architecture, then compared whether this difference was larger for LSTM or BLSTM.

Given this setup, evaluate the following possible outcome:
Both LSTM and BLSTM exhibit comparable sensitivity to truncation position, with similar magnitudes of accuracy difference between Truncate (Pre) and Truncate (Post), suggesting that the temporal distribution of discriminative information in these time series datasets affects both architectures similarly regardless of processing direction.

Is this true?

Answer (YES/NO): YES